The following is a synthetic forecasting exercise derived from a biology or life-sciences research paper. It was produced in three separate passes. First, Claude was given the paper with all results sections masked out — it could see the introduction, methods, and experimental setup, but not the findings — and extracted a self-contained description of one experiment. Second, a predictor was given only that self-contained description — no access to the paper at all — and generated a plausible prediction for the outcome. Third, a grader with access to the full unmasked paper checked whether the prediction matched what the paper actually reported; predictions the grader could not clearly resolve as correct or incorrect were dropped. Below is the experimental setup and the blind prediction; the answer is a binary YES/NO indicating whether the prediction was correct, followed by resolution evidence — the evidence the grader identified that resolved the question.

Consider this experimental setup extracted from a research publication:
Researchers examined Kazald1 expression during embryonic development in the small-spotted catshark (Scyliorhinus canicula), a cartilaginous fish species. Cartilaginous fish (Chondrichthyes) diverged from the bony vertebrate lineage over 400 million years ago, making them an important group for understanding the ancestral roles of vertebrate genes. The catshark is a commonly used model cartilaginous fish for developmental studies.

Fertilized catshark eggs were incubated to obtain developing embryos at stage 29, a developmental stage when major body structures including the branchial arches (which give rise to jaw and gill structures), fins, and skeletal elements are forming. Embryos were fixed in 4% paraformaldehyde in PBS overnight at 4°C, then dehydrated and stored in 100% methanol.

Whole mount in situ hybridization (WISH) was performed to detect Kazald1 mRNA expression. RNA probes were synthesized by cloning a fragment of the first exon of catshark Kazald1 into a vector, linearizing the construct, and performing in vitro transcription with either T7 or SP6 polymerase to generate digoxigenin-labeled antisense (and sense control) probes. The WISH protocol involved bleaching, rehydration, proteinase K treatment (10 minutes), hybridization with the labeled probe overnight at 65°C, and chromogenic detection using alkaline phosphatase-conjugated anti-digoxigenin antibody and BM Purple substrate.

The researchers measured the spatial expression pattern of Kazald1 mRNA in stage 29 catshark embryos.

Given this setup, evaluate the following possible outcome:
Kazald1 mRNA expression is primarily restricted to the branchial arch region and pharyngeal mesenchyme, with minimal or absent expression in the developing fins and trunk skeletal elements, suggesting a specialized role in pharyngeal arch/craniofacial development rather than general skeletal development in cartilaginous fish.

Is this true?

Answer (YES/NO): NO